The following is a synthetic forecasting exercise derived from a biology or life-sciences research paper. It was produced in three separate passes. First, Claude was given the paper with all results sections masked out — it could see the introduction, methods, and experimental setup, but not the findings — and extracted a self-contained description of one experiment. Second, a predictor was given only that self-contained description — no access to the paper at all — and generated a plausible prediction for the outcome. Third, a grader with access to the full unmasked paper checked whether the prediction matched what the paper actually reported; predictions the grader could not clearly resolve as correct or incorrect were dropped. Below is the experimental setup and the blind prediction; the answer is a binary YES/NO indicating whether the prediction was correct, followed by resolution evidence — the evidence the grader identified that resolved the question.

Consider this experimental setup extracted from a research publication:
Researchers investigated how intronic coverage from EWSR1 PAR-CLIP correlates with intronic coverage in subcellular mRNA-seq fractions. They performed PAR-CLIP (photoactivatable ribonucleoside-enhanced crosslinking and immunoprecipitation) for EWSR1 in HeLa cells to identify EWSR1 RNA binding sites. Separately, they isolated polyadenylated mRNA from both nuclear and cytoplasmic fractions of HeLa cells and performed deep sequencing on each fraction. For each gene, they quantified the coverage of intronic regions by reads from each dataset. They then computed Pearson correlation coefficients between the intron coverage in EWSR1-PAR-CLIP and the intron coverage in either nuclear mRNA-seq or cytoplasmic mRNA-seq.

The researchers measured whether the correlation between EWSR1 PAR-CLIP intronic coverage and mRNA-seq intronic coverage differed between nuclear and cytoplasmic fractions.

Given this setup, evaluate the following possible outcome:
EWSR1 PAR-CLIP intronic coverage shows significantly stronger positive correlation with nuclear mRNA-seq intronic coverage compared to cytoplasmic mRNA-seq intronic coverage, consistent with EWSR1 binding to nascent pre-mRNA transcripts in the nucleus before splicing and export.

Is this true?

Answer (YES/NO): YES